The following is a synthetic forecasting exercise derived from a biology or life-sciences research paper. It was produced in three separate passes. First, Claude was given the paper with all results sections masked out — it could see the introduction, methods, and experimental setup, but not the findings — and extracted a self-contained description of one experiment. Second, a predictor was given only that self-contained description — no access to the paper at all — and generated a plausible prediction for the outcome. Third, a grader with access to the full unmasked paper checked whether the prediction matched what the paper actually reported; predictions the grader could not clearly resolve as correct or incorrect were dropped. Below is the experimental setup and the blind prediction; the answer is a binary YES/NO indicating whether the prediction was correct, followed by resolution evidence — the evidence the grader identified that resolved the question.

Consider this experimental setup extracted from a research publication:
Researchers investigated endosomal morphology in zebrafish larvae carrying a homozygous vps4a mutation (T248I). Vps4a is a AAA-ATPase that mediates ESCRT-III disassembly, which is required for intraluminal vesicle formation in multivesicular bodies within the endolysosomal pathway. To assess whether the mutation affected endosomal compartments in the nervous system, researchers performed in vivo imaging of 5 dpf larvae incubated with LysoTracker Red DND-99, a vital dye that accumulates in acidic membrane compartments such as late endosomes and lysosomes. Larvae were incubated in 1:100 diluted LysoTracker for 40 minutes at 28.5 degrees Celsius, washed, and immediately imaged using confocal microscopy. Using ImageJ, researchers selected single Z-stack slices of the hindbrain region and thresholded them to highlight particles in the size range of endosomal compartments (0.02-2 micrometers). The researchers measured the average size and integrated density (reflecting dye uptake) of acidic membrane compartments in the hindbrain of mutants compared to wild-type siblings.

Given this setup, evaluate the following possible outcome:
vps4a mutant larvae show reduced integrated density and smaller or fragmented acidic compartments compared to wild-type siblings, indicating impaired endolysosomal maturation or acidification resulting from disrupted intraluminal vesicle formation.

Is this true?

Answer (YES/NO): NO